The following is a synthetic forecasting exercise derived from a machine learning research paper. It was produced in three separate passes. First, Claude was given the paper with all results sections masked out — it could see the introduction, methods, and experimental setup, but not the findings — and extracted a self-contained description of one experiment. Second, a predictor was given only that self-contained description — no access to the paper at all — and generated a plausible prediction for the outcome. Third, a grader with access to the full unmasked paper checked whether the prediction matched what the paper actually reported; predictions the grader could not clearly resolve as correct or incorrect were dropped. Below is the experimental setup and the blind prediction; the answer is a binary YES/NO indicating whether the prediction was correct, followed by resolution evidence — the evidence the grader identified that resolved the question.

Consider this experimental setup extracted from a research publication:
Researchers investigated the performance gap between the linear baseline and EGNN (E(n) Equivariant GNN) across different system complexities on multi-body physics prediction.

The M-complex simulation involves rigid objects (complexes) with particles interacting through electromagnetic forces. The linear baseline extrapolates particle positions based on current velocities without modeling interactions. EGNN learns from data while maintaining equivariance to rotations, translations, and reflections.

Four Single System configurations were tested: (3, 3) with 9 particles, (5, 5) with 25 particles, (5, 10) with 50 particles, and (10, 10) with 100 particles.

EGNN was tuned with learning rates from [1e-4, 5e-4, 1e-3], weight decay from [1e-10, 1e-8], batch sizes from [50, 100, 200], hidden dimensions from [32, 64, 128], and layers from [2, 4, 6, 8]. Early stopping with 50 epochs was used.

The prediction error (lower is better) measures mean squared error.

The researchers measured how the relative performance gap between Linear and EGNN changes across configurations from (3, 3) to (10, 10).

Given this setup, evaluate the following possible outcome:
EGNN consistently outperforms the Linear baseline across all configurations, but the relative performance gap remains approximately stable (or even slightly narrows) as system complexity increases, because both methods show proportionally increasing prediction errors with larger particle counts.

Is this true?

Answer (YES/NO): YES